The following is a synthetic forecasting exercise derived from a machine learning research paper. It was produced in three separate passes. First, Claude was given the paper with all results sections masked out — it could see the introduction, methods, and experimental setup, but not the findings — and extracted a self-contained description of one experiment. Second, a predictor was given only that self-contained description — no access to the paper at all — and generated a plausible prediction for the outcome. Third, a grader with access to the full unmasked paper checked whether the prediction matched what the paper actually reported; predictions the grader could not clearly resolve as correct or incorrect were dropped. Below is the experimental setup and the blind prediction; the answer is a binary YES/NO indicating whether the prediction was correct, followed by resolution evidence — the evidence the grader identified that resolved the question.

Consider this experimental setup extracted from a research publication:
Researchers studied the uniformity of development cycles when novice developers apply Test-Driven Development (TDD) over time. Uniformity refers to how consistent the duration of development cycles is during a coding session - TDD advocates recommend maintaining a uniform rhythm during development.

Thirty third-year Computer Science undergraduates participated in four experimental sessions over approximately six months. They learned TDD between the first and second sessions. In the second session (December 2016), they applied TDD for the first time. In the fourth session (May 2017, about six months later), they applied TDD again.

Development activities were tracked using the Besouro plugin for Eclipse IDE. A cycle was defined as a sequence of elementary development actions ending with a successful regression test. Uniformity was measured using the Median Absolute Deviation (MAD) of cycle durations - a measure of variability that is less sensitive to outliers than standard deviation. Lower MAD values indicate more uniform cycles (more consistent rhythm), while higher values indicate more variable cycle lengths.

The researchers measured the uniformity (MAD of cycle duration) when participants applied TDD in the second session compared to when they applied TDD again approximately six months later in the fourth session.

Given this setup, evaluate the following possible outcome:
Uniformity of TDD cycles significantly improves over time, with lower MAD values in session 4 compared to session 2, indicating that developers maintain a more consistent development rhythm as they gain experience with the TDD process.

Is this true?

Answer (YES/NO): YES